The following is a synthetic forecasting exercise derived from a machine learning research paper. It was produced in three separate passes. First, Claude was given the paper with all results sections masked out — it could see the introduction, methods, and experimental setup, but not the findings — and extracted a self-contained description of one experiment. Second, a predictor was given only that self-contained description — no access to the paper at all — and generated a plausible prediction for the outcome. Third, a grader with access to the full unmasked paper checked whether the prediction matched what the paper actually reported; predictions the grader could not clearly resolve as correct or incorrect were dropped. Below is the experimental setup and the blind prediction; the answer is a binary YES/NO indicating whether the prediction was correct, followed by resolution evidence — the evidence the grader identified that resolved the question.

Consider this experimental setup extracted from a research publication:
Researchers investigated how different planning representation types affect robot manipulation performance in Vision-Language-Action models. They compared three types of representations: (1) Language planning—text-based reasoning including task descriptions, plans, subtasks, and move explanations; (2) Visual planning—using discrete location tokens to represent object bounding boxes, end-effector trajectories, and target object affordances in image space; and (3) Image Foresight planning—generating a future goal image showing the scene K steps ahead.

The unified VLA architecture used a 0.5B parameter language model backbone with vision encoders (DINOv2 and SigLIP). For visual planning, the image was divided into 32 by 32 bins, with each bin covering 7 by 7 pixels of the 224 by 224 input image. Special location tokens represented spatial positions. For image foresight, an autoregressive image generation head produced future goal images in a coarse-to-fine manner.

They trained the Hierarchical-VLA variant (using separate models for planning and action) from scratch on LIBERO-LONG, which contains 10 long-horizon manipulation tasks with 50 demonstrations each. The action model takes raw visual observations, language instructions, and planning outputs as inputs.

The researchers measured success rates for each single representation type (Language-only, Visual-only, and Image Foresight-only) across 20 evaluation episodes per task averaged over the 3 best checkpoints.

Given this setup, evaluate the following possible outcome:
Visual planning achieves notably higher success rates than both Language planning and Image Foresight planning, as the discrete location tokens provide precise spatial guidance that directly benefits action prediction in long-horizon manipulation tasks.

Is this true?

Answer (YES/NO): NO